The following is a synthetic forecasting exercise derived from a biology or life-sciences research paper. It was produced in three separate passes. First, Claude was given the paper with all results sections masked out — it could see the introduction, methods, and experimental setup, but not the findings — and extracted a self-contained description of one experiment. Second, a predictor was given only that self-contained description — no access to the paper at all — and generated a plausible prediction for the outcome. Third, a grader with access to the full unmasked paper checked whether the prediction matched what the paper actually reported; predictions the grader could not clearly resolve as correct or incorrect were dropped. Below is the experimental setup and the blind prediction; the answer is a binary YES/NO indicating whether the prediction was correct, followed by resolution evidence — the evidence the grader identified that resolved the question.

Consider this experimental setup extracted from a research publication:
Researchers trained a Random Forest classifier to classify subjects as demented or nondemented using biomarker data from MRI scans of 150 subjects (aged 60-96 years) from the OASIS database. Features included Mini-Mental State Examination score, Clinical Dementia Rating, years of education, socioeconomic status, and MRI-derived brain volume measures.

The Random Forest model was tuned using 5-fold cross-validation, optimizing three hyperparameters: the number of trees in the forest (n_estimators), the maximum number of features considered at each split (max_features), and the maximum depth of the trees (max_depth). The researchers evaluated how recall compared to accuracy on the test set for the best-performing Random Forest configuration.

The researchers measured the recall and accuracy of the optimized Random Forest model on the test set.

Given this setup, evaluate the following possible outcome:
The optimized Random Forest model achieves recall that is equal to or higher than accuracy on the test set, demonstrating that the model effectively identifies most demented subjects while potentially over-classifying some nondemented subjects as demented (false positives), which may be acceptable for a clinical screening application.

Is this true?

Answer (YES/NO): NO